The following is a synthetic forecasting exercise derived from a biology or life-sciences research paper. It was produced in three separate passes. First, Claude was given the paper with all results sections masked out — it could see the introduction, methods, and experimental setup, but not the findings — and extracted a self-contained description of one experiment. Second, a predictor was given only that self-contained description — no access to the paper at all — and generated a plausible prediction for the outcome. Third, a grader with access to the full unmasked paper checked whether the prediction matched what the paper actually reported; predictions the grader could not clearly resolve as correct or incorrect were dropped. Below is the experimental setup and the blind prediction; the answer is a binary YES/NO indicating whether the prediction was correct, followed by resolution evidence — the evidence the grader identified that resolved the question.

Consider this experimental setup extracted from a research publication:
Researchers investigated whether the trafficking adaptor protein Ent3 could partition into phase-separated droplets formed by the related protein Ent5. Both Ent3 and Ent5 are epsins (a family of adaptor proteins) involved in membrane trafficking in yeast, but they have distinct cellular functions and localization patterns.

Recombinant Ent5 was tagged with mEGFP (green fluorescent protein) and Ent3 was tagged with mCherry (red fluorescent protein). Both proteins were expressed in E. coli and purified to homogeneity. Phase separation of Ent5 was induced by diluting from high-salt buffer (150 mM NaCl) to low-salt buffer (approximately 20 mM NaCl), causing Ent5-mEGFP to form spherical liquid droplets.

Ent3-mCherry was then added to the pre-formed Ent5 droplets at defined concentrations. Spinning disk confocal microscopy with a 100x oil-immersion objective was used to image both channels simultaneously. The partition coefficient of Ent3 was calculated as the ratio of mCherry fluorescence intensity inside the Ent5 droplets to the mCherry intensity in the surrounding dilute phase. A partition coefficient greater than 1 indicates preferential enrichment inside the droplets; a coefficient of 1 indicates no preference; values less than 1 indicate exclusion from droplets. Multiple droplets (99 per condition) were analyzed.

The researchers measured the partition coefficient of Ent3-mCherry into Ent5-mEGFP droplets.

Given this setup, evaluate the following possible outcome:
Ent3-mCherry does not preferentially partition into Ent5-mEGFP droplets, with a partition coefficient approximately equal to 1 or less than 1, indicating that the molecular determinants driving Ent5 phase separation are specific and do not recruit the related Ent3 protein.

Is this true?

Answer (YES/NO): NO